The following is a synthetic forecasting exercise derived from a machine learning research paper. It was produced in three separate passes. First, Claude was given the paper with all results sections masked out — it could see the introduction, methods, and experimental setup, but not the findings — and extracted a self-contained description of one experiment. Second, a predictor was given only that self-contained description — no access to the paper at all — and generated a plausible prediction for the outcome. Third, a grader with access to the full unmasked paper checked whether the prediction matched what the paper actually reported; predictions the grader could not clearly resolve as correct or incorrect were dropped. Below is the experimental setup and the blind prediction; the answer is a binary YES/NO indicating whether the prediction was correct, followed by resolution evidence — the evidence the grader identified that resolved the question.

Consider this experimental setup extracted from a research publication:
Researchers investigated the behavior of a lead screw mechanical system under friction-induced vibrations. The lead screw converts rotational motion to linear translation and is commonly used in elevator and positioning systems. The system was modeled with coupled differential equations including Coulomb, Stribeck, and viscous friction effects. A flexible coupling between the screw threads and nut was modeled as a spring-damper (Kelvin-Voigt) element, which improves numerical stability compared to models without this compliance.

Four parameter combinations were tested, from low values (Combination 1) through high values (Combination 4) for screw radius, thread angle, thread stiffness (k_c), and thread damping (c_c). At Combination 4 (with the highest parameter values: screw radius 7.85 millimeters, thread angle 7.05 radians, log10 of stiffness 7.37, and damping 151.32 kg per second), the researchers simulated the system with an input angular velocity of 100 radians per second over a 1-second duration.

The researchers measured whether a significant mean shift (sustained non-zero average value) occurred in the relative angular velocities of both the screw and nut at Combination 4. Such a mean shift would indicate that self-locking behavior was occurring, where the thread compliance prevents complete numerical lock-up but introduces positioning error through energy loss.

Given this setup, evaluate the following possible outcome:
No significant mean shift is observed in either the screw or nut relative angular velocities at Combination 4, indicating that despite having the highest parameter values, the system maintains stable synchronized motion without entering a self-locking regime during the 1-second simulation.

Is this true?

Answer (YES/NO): NO